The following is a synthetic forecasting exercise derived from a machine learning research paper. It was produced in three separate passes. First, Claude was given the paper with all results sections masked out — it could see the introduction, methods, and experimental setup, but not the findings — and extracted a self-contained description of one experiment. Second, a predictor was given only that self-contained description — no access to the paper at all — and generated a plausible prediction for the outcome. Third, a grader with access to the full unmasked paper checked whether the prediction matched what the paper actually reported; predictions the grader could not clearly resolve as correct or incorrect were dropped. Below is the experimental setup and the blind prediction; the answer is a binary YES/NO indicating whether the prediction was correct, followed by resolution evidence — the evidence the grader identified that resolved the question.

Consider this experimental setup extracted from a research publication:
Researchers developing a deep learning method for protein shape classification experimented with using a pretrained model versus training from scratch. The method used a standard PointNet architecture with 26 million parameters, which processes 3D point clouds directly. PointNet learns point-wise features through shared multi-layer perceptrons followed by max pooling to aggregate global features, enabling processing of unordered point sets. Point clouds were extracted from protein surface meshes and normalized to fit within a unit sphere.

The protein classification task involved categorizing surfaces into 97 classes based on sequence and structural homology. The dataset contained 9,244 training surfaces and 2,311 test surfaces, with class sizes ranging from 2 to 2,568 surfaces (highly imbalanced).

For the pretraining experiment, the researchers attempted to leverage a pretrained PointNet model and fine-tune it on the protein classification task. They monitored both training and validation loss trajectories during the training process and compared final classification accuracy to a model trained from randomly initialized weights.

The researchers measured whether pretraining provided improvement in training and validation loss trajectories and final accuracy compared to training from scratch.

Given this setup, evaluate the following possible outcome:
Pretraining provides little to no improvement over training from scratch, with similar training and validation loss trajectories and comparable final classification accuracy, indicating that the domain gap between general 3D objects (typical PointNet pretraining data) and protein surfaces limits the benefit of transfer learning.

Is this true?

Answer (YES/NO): YES